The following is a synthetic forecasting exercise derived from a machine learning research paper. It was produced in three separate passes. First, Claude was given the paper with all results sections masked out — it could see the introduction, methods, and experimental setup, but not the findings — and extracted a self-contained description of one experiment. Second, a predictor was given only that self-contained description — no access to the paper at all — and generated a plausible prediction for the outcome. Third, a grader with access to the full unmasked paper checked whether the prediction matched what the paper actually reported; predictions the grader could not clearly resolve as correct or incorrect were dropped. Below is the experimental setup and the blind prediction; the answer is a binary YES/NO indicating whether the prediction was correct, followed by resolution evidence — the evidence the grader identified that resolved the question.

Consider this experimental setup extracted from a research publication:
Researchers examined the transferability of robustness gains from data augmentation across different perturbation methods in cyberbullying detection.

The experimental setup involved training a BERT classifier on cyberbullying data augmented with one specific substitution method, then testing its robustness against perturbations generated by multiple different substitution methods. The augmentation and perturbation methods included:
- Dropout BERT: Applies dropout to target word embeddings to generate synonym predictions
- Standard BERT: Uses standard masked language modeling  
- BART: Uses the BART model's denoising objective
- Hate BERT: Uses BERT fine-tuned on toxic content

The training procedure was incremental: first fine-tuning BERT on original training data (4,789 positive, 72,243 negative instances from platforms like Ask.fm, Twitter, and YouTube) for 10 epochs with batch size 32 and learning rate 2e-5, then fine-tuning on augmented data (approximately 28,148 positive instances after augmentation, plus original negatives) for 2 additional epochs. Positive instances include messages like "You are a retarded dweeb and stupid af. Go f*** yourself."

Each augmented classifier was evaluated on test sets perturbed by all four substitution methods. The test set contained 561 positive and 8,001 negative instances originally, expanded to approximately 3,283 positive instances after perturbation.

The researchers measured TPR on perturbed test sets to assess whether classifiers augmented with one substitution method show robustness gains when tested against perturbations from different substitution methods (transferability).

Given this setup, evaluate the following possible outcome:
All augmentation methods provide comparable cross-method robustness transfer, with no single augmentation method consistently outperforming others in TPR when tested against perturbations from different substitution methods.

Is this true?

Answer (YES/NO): NO